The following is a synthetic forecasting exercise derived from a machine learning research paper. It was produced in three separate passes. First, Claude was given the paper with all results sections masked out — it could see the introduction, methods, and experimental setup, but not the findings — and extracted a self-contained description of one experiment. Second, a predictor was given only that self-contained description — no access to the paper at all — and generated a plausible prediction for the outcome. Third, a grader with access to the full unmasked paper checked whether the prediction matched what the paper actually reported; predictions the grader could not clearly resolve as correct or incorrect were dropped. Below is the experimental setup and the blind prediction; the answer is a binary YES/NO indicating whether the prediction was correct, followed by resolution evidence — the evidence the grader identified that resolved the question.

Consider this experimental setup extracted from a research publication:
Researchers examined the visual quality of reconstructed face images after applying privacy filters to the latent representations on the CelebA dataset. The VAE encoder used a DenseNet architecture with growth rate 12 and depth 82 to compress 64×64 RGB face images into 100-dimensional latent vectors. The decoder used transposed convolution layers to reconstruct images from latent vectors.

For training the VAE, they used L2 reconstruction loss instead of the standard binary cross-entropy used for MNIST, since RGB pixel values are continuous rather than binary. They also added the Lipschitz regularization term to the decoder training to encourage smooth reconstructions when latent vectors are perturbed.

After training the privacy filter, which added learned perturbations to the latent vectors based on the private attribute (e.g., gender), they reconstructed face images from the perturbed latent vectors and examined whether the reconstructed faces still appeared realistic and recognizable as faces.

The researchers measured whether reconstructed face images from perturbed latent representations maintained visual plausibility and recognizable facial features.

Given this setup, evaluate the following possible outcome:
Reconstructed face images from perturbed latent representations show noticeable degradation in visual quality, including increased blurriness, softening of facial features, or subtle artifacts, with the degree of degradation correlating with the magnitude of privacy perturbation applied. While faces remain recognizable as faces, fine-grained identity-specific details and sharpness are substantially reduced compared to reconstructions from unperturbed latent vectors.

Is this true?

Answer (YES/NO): NO